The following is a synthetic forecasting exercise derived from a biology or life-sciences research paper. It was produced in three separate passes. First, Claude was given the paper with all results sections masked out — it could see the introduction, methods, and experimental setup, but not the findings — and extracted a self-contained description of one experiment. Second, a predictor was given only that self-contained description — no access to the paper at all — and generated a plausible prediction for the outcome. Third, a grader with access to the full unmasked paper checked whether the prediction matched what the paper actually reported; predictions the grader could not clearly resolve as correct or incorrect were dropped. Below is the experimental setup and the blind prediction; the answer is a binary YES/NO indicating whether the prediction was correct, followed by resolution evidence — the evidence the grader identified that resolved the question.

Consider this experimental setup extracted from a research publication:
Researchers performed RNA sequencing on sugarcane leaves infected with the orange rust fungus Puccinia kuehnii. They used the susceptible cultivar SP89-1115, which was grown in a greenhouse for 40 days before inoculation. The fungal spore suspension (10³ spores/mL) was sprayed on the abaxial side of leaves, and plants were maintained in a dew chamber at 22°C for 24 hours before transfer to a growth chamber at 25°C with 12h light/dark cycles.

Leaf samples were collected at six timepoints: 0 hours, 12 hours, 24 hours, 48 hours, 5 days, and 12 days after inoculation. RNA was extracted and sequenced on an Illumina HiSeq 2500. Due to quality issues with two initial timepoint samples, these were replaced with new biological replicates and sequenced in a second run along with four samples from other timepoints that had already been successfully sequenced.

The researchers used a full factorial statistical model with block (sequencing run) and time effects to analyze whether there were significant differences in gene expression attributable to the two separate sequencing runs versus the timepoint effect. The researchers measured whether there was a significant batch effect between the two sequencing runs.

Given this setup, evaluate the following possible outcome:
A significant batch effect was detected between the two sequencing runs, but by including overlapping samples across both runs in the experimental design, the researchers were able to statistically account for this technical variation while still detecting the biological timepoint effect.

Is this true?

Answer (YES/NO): NO